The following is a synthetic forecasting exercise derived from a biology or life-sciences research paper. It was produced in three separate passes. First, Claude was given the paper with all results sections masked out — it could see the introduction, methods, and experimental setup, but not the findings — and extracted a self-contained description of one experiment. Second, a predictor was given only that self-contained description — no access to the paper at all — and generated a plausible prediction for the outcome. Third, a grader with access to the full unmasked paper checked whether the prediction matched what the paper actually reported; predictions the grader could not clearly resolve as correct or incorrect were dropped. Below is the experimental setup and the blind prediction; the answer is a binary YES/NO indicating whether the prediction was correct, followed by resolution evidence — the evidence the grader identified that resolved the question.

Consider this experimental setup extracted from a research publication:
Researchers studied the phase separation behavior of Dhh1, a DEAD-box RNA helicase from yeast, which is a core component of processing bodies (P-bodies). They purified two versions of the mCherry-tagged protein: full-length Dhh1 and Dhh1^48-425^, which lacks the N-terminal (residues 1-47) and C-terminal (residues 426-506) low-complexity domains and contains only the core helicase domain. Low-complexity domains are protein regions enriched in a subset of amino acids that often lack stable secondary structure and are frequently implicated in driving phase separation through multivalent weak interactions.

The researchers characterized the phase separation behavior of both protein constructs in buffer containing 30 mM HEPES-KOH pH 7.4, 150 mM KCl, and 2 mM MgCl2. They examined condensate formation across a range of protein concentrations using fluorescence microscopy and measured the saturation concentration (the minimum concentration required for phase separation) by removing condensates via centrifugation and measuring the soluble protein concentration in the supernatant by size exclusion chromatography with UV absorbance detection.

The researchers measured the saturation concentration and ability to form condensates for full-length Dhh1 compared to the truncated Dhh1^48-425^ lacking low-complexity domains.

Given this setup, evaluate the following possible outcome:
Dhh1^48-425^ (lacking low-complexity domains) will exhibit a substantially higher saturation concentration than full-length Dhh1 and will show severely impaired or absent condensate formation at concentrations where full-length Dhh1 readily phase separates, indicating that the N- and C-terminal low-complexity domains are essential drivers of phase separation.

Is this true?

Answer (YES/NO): NO